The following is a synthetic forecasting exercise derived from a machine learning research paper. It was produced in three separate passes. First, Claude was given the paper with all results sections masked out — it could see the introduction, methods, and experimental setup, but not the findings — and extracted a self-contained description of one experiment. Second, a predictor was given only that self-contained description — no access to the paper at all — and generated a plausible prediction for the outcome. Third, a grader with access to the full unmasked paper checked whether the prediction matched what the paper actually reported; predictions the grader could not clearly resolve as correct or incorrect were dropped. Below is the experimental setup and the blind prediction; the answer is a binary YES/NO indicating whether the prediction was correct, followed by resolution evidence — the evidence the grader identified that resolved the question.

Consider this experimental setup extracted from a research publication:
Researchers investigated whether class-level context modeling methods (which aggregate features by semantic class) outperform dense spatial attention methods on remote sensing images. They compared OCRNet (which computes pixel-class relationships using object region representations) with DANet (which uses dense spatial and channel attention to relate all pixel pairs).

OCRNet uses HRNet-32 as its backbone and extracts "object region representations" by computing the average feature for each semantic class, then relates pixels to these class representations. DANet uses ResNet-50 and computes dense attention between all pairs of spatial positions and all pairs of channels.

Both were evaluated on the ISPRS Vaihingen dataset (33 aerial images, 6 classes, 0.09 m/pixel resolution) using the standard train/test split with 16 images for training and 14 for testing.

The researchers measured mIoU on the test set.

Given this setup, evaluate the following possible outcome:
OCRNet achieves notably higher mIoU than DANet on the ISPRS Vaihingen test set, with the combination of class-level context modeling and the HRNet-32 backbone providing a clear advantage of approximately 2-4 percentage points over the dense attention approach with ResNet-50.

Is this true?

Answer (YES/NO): NO